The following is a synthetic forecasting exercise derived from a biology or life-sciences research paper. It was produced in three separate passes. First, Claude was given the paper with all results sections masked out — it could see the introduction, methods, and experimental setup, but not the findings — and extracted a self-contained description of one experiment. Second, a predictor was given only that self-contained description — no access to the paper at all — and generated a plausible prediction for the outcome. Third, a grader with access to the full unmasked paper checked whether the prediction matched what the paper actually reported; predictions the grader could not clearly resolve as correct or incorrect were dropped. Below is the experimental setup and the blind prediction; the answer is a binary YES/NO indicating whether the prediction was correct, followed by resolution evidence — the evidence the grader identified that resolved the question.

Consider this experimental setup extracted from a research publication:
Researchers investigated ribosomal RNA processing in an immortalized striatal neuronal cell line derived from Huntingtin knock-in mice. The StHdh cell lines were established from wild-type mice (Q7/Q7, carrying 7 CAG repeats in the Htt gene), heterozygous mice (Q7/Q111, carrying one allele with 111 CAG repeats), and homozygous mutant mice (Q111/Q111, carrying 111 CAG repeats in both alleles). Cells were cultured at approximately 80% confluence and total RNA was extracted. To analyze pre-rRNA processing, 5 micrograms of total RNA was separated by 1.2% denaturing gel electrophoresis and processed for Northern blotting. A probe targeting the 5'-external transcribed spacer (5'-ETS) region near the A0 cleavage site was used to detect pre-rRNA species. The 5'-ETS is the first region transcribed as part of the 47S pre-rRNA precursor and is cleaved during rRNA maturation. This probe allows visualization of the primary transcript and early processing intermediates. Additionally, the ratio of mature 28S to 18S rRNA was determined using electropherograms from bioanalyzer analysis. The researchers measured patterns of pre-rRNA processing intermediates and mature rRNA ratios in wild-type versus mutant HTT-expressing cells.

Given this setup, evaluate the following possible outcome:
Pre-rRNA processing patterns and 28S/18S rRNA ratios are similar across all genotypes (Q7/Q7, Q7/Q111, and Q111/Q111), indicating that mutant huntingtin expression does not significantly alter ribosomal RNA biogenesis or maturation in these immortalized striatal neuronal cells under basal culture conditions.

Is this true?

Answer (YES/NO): NO